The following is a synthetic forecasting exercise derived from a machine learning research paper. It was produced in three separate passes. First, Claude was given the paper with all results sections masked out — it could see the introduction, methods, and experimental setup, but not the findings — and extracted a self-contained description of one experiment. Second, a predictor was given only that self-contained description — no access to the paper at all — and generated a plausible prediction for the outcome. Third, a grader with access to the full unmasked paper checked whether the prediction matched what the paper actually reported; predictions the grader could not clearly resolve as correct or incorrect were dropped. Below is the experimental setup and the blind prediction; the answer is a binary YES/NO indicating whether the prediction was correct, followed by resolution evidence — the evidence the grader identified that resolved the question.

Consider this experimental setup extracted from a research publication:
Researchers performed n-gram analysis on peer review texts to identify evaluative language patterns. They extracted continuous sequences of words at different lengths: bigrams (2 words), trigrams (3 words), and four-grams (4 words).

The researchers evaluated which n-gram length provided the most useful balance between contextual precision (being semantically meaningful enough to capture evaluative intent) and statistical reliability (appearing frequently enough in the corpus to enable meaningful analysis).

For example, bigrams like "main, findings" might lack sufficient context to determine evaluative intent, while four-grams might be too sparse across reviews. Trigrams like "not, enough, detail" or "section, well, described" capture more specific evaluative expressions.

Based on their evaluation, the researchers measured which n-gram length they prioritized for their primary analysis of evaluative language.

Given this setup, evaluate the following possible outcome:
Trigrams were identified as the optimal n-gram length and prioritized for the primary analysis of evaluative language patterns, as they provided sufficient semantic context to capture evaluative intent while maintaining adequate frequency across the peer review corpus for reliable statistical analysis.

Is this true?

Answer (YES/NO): YES